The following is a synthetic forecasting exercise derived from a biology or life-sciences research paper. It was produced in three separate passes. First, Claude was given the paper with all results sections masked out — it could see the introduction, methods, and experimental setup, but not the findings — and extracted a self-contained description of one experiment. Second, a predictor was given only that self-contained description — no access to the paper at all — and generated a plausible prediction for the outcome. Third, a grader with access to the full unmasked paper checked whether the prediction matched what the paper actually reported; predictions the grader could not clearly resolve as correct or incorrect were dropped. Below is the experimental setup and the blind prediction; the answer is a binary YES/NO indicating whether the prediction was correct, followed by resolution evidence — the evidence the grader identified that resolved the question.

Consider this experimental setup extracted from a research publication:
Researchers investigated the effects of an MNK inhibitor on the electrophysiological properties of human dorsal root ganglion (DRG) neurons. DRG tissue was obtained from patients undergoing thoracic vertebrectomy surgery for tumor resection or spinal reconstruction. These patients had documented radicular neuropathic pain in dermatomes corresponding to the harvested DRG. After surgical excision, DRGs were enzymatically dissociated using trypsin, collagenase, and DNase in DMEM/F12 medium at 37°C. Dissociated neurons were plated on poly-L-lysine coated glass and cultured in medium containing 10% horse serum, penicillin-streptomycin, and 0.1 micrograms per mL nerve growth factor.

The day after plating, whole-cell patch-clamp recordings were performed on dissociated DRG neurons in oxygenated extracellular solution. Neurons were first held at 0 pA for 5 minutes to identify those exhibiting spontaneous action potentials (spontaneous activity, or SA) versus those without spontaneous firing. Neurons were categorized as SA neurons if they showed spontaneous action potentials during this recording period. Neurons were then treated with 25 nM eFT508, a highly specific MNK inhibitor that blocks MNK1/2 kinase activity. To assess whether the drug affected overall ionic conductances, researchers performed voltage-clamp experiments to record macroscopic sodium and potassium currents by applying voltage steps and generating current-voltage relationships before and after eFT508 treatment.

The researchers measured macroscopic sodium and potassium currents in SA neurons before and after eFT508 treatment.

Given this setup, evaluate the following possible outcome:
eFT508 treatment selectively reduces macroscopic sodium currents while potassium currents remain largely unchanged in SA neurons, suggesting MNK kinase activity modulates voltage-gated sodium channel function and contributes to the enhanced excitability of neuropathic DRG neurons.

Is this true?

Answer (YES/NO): NO